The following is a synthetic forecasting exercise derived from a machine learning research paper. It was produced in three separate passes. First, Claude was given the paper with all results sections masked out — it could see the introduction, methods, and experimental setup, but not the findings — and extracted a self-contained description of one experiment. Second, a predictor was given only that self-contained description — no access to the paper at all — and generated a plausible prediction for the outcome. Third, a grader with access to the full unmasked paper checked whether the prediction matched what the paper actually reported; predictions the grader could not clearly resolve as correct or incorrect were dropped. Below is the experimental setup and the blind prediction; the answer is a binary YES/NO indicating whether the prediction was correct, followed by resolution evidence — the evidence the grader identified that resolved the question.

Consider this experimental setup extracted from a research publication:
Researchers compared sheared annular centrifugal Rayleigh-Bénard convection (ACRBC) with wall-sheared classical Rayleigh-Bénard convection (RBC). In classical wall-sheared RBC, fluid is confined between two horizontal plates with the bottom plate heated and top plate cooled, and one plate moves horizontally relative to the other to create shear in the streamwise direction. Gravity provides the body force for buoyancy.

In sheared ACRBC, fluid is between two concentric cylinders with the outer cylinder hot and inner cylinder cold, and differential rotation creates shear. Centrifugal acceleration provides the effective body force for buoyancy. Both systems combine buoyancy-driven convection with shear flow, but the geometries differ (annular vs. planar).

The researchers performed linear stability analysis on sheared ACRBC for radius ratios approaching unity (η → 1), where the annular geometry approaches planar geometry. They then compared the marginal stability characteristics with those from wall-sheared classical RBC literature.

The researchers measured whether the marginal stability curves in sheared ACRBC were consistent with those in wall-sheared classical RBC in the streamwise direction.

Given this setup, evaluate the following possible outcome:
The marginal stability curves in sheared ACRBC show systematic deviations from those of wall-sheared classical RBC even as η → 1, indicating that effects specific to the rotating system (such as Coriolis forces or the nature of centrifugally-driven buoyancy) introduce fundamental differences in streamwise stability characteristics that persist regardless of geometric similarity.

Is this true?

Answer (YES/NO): NO